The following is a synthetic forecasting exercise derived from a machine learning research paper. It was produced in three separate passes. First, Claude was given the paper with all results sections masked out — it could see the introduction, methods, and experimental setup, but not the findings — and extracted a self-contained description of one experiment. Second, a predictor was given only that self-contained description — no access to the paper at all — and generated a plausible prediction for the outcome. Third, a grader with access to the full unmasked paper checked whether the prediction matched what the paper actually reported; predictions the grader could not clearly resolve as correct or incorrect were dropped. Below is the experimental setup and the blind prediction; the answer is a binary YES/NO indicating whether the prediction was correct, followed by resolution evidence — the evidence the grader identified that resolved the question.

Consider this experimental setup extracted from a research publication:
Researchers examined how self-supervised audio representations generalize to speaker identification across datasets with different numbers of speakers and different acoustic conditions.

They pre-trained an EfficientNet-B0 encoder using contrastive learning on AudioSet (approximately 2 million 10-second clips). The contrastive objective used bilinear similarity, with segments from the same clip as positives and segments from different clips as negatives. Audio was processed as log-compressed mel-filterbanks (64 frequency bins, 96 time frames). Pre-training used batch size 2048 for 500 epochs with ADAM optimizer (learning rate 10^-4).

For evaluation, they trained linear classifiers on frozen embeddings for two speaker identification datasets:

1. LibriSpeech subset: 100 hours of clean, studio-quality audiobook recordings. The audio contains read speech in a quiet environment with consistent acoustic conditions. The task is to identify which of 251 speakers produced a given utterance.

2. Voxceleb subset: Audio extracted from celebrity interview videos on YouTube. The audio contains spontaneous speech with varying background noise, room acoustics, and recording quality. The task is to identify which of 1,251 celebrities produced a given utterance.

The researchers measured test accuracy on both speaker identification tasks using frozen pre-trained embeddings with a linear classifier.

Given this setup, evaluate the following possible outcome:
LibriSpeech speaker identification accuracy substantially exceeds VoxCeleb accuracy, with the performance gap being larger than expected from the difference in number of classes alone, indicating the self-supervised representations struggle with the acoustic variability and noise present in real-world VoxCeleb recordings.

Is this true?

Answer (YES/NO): YES